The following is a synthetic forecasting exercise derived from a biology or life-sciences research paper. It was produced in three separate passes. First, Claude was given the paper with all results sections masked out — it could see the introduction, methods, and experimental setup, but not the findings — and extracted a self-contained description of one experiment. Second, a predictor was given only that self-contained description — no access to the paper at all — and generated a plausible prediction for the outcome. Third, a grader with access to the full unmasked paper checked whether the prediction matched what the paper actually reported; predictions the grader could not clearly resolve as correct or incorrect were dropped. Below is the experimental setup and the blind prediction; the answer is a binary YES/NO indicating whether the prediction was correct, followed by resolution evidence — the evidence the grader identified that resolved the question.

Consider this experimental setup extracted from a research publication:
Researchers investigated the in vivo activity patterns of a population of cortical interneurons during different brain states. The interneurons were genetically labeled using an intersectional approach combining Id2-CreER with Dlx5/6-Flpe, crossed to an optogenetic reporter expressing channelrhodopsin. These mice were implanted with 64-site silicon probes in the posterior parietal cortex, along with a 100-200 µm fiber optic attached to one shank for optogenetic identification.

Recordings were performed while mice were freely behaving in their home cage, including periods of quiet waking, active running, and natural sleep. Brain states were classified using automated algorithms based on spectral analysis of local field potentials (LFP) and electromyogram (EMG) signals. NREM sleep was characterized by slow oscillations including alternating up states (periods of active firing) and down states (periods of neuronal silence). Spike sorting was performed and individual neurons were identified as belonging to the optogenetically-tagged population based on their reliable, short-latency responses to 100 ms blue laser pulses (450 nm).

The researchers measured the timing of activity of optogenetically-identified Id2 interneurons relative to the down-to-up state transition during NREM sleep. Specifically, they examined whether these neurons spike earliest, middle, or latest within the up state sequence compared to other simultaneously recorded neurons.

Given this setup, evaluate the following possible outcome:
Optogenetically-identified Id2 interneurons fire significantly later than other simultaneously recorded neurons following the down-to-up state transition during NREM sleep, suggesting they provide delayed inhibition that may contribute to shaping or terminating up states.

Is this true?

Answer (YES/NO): NO